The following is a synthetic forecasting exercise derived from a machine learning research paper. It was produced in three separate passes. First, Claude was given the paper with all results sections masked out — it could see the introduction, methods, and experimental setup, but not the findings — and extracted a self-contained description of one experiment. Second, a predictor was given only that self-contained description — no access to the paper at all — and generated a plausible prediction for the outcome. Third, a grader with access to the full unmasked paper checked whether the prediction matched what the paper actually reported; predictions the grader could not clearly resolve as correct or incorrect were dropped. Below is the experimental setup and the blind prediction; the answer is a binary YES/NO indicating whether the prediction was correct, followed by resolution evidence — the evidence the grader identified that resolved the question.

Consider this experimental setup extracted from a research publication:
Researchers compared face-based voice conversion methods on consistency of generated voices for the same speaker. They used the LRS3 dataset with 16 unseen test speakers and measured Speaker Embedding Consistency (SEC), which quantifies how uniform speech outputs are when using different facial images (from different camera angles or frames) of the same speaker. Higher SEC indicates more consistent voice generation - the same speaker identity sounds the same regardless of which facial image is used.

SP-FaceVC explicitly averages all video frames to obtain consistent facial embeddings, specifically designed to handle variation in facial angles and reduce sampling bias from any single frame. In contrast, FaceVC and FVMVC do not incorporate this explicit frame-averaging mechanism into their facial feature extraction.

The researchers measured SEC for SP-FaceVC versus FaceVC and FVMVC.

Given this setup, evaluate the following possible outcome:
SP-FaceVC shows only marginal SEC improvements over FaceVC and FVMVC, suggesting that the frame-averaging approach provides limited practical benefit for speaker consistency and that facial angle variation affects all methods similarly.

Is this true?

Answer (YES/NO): YES